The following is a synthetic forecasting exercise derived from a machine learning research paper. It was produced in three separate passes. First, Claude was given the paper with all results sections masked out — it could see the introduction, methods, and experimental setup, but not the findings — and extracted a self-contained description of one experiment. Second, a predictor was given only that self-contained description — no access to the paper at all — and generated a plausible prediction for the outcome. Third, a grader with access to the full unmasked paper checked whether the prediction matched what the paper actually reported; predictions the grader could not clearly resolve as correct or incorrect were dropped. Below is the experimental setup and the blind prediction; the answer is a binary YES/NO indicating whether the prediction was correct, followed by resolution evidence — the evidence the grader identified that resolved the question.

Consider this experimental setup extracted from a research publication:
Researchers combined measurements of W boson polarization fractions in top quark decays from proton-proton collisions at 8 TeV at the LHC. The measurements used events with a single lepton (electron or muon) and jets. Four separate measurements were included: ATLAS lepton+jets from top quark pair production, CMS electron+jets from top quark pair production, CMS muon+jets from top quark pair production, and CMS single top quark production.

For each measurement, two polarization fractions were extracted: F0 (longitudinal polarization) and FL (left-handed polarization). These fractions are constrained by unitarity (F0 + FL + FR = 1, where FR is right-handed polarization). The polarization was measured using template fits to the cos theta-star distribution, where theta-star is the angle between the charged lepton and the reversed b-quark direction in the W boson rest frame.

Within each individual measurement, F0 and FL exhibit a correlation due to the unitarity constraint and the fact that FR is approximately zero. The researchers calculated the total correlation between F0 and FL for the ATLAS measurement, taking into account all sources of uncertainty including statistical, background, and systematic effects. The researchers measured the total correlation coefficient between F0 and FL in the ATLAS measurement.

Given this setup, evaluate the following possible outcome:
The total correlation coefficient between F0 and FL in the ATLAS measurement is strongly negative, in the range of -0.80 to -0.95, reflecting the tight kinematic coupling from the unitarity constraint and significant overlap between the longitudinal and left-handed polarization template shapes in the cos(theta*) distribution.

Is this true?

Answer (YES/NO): YES